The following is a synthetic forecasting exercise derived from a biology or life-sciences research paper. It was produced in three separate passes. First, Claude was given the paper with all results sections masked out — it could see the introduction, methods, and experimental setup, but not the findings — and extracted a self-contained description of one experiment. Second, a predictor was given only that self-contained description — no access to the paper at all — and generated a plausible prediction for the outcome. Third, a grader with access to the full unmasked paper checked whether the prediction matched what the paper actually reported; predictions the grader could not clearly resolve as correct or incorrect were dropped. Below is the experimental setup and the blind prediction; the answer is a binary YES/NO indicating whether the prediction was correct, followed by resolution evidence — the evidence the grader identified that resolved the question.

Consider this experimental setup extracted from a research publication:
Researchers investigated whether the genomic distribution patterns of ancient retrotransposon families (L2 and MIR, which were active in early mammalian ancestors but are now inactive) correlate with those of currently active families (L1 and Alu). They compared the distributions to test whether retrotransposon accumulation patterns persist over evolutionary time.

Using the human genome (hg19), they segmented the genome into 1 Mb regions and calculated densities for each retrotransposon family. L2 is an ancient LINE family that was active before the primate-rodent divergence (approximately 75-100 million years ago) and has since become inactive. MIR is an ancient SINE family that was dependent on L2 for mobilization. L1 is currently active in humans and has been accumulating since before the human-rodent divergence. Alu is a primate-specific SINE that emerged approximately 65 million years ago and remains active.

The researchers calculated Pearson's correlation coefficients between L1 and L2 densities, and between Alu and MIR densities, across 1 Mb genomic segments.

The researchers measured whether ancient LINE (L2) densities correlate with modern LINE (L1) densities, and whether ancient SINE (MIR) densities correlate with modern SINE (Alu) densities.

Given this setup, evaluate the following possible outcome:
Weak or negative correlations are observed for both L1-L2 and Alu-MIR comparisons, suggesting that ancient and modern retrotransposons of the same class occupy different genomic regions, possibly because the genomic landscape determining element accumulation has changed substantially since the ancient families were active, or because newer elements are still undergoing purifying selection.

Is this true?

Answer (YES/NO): YES